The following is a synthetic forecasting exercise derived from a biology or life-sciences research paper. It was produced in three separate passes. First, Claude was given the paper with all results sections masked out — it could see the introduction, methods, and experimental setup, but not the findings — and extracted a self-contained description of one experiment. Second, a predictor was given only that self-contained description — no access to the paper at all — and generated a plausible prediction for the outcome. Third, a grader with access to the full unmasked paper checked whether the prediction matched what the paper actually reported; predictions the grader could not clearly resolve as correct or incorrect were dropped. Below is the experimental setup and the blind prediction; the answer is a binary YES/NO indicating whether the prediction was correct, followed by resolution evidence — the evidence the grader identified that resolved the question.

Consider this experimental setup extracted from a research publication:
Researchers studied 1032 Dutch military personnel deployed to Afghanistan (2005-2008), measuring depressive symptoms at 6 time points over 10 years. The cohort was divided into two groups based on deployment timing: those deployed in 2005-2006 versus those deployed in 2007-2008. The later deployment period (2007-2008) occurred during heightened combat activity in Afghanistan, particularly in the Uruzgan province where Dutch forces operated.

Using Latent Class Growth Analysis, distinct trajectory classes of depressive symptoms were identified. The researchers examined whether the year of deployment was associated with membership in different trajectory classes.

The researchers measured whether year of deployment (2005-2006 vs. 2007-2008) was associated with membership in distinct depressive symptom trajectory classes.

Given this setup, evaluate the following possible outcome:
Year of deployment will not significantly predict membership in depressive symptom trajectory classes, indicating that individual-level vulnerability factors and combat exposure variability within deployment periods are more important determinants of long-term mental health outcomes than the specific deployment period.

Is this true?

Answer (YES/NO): YES